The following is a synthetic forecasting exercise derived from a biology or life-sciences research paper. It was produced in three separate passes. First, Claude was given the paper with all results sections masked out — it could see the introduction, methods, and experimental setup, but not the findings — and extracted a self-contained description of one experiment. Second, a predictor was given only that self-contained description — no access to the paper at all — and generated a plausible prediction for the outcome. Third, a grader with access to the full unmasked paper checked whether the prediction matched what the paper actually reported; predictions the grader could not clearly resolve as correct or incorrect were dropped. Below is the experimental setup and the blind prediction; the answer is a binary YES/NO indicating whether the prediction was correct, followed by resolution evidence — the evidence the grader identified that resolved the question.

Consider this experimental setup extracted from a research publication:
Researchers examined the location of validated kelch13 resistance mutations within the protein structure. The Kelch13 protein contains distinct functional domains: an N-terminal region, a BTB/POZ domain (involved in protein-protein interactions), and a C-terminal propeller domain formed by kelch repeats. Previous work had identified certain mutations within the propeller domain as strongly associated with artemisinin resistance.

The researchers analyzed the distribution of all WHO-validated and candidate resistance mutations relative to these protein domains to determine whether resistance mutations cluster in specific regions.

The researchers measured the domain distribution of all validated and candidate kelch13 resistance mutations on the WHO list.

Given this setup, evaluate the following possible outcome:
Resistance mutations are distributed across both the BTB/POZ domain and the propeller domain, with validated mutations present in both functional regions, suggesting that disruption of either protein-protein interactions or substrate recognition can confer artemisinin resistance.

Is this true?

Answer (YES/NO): YES